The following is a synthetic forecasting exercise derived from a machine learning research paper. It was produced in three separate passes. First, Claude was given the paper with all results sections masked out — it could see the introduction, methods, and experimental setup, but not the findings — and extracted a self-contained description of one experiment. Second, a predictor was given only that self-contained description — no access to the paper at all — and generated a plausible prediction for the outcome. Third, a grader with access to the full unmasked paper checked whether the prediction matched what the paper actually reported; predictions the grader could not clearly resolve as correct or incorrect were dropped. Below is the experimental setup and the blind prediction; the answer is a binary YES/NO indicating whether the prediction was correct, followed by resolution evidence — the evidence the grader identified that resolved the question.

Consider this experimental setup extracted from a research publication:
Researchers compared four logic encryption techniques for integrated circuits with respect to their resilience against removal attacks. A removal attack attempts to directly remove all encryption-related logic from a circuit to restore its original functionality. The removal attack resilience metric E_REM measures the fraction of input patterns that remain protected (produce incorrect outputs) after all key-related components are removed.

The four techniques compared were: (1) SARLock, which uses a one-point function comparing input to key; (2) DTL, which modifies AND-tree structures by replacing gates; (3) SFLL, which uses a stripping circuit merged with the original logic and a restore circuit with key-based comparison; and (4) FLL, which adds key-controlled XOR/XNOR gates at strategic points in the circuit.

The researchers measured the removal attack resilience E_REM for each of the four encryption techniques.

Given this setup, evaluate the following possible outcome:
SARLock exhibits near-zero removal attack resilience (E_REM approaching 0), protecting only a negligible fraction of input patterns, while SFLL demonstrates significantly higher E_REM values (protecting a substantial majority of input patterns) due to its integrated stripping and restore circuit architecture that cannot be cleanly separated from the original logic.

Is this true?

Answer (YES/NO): NO